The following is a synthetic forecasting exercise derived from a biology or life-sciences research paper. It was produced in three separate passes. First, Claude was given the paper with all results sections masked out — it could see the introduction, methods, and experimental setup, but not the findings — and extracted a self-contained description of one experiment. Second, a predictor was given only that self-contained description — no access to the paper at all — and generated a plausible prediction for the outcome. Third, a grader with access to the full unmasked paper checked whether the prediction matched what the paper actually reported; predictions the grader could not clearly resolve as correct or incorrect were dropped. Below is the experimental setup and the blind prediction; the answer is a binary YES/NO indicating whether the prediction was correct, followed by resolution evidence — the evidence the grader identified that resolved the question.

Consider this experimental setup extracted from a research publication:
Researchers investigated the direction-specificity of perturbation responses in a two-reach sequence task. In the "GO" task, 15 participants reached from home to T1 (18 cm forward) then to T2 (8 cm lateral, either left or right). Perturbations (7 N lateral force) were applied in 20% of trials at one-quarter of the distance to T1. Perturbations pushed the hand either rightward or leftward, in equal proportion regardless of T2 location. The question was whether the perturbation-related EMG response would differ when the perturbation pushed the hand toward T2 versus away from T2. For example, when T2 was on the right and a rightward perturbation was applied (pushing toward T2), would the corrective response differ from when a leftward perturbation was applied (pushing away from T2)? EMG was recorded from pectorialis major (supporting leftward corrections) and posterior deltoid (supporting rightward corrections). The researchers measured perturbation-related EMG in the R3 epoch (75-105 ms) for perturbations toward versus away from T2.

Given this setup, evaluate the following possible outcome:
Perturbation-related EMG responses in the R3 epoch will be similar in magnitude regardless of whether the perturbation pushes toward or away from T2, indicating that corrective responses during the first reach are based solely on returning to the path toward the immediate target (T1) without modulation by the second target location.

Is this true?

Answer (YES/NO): NO